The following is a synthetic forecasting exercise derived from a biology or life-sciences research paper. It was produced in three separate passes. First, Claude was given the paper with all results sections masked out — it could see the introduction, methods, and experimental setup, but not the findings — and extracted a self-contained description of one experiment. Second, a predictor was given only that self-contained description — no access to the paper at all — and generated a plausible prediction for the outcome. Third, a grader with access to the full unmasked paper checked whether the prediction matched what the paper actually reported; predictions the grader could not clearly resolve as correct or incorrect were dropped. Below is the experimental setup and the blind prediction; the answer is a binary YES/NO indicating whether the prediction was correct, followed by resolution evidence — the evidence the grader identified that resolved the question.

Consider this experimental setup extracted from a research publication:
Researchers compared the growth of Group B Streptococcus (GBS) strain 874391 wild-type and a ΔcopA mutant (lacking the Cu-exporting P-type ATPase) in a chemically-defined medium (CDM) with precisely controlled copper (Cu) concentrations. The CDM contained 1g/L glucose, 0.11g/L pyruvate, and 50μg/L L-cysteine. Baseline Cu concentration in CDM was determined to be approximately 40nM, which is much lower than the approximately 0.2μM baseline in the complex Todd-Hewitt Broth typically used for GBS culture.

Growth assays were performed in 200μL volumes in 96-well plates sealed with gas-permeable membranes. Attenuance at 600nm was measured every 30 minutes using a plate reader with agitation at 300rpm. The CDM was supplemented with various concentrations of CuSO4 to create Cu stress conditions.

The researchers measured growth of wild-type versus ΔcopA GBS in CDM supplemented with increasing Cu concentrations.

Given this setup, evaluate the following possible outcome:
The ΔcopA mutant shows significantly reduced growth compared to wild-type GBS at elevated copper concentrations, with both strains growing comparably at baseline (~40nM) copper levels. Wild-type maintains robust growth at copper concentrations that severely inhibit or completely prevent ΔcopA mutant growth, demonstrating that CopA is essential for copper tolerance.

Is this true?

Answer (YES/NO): YES